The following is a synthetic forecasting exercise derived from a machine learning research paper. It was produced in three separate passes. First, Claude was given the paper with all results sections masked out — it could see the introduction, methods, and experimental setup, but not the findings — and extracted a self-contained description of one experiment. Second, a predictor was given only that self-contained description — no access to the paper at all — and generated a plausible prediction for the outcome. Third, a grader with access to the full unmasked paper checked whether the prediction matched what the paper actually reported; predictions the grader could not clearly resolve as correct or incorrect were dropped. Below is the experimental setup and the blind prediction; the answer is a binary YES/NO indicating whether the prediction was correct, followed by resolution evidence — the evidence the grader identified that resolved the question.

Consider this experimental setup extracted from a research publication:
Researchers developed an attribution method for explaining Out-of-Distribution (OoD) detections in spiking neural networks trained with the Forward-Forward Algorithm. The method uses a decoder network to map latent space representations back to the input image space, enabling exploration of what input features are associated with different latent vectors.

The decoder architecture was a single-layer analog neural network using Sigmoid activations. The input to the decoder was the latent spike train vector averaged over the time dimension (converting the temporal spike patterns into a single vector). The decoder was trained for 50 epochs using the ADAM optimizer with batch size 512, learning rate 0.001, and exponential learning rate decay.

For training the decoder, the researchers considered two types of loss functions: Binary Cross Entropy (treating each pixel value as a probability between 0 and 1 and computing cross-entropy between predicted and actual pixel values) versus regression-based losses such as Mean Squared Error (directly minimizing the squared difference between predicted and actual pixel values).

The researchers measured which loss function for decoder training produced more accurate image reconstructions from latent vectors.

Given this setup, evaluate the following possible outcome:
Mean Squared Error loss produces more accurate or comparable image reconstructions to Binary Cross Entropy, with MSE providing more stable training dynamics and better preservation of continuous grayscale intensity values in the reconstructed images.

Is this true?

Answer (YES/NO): NO